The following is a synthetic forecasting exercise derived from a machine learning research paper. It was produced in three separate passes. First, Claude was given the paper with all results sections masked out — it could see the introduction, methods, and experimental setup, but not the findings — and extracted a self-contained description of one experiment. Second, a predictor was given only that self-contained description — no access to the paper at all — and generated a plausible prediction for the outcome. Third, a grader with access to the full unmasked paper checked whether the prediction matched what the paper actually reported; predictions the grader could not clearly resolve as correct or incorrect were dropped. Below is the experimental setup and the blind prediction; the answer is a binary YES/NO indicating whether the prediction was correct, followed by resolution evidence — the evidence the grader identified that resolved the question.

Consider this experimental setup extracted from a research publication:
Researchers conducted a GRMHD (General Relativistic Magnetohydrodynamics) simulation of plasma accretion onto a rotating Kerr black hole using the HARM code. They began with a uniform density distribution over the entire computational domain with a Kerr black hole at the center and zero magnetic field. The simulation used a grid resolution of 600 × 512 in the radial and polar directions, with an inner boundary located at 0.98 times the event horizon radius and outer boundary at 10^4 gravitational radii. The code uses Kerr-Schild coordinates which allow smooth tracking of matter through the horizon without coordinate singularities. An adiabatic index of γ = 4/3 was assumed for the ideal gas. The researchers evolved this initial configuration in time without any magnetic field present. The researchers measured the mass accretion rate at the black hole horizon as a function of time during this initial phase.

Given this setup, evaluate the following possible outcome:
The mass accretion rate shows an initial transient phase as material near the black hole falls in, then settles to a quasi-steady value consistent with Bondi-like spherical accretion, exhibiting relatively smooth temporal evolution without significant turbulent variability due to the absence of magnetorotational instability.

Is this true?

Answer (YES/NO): YES